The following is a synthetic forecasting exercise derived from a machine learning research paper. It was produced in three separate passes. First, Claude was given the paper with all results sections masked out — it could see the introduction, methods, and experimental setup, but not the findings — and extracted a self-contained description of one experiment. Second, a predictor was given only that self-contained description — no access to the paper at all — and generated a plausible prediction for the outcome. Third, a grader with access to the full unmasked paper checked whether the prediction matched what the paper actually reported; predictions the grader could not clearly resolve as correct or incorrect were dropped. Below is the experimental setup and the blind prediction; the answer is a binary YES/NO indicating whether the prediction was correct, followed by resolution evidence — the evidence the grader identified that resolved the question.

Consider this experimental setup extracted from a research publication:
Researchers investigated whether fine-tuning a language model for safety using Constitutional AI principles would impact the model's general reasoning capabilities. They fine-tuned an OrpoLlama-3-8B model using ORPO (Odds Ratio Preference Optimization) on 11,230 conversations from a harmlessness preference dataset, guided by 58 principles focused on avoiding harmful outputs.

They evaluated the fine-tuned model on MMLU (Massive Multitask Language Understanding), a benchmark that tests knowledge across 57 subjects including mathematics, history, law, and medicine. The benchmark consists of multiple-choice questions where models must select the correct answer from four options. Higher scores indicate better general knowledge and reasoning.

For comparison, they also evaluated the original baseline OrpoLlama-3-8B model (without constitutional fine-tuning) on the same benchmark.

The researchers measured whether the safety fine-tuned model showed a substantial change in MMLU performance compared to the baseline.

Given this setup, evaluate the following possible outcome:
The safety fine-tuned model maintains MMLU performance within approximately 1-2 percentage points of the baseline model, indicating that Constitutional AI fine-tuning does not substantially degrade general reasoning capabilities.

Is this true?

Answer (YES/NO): YES